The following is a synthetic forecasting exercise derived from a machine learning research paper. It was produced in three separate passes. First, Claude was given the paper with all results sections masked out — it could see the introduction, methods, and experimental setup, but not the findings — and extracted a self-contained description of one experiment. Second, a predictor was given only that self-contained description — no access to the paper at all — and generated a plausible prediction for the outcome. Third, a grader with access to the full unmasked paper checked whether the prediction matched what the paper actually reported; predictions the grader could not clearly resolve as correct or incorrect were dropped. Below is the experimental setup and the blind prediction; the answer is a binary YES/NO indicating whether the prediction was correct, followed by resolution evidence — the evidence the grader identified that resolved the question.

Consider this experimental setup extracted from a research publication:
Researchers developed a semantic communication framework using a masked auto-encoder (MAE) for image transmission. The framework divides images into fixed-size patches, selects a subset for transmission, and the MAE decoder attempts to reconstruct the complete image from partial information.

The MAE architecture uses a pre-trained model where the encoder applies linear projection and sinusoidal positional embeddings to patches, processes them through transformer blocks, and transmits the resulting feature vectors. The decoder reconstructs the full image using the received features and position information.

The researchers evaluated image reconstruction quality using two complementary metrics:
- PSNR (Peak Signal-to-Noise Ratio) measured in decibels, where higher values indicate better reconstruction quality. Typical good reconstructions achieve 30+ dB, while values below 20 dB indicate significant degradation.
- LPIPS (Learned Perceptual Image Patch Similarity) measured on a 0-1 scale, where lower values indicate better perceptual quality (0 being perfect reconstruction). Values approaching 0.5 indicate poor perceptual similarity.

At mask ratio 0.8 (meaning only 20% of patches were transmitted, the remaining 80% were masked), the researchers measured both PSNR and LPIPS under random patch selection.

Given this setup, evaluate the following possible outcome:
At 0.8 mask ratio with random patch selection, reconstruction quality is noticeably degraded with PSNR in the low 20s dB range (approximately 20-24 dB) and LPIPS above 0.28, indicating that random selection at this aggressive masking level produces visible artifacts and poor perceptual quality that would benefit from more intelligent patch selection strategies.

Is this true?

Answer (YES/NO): NO